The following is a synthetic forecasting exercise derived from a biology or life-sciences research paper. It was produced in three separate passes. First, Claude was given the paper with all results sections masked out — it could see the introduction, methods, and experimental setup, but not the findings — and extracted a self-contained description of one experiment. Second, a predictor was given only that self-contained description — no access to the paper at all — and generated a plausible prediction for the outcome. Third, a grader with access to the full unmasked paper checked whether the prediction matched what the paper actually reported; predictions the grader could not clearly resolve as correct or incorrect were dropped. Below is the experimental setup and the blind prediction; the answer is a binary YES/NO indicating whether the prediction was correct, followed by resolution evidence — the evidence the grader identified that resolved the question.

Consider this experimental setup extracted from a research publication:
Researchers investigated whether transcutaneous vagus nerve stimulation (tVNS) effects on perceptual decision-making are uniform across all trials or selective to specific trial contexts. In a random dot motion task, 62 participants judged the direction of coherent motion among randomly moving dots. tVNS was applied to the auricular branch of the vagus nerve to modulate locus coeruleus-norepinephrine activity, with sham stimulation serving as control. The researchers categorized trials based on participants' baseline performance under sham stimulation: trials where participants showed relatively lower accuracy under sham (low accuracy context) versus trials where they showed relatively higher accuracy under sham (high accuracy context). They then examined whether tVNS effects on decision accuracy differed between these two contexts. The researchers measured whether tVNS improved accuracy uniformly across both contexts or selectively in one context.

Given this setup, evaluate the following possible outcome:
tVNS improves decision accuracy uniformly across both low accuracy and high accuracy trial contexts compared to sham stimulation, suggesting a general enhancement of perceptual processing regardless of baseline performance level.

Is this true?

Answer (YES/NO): NO